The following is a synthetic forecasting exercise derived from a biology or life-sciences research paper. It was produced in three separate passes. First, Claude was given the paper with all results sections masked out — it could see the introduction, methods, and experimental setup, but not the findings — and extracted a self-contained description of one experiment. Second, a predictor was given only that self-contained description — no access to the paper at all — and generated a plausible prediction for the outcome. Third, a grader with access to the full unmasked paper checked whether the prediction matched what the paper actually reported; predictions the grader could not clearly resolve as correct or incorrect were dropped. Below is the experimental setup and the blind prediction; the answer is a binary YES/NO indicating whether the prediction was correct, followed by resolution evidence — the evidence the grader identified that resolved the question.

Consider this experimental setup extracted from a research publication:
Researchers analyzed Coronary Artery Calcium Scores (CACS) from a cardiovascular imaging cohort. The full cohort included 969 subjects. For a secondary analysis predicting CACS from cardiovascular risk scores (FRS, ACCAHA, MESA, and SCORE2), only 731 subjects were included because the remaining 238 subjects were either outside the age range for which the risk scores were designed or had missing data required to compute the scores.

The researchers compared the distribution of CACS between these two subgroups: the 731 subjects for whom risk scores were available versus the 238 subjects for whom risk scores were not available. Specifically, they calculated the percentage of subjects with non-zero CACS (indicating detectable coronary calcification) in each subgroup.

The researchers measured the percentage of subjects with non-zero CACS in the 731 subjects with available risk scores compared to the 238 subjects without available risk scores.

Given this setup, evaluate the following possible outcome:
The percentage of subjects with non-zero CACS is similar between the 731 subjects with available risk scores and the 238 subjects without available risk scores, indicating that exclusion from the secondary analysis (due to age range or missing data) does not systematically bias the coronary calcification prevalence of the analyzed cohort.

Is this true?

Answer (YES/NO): NO